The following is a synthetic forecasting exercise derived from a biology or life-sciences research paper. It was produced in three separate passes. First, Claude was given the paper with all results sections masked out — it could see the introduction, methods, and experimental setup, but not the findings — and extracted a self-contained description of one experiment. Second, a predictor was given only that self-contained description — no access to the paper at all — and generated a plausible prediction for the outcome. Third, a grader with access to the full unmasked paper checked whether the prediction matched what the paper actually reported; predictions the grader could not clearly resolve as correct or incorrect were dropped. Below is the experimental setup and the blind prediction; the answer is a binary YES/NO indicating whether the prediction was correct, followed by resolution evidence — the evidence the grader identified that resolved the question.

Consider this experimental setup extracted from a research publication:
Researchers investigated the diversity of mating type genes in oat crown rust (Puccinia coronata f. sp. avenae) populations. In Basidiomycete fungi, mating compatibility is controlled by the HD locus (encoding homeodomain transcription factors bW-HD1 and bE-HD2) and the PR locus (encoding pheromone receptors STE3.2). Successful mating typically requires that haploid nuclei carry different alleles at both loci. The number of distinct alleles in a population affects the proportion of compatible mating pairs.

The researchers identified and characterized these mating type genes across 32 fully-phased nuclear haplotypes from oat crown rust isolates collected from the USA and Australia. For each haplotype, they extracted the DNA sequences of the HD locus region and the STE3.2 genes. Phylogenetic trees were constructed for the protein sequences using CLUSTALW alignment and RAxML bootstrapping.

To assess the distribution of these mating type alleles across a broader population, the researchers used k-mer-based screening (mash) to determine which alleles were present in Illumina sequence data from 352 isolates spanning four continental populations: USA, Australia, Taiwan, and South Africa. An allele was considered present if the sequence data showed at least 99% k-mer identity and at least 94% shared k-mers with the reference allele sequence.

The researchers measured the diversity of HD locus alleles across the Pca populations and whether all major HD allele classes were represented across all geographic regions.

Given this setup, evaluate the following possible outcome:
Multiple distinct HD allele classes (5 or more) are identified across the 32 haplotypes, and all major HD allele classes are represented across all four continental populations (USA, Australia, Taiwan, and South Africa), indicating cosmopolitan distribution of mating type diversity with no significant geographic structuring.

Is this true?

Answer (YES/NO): NO